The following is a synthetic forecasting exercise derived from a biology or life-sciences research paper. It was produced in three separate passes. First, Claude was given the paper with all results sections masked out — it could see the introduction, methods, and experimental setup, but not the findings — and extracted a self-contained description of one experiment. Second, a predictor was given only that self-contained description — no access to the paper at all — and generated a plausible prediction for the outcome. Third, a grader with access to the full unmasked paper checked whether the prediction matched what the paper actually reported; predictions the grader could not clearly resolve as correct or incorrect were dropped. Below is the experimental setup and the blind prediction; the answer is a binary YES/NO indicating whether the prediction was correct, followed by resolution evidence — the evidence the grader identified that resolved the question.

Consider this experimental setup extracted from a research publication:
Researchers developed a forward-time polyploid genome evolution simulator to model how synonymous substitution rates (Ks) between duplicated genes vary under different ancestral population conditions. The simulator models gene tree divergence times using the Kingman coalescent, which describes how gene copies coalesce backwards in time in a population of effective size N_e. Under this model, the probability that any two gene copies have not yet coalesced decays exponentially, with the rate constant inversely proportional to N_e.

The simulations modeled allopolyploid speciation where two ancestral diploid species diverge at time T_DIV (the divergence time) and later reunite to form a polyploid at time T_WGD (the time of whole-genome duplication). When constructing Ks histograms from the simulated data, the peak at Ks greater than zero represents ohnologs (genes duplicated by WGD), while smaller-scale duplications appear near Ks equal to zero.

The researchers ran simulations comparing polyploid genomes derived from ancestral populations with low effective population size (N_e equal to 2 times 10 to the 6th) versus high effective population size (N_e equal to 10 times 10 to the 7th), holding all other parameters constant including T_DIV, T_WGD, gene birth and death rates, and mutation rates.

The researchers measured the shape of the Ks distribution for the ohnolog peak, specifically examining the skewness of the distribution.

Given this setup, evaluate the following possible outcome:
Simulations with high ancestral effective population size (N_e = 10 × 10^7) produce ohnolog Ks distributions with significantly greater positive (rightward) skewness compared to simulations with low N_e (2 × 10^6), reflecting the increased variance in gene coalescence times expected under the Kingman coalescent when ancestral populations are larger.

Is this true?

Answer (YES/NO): YES